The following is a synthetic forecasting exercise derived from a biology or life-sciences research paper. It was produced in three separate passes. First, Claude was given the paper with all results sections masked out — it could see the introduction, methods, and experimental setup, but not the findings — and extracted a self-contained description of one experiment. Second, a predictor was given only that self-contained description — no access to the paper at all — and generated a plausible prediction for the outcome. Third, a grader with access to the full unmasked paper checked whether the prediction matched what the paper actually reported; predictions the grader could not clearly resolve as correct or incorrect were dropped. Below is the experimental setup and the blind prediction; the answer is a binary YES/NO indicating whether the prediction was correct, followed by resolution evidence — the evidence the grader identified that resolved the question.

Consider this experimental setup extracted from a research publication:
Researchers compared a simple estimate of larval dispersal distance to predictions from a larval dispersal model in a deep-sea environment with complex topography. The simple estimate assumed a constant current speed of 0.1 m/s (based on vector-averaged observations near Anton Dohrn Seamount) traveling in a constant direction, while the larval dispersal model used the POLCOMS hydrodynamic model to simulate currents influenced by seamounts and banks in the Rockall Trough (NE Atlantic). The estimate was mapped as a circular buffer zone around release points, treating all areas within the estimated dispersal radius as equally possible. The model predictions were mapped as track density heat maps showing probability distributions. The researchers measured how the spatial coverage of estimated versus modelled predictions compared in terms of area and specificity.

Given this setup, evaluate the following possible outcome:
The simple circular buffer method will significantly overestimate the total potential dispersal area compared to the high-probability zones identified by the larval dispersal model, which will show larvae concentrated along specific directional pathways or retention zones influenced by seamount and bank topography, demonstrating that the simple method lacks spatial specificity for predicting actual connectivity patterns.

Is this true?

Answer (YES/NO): YES